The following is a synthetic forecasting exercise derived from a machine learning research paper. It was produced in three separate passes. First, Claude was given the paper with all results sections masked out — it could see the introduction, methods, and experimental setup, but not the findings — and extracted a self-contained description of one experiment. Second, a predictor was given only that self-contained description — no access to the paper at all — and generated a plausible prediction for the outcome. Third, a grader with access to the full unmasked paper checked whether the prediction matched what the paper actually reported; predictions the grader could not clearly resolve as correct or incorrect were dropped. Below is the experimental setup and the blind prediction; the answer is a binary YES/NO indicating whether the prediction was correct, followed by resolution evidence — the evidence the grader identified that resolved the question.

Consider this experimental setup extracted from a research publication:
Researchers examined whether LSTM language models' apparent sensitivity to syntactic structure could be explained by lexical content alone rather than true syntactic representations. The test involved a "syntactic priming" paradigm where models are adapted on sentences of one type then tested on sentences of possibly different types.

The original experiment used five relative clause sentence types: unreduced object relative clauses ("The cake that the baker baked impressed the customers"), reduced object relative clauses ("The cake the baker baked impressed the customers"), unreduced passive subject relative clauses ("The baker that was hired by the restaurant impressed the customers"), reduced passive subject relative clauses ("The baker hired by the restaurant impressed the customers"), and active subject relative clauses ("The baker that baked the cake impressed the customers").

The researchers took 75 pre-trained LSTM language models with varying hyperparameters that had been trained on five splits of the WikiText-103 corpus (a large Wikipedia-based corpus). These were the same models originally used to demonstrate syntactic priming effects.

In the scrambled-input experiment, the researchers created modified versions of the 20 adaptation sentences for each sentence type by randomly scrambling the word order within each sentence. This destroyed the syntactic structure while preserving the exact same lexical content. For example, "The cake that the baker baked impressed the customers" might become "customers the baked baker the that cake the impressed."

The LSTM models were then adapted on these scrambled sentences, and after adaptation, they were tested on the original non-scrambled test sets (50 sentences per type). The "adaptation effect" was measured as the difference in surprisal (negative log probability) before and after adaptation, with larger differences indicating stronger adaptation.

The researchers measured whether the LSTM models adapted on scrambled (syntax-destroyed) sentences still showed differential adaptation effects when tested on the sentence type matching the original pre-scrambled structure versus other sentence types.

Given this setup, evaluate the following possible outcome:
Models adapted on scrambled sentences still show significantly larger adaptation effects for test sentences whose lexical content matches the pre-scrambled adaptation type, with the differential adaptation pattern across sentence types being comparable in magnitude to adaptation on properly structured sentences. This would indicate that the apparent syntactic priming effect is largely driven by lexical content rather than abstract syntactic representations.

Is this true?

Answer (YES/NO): NO